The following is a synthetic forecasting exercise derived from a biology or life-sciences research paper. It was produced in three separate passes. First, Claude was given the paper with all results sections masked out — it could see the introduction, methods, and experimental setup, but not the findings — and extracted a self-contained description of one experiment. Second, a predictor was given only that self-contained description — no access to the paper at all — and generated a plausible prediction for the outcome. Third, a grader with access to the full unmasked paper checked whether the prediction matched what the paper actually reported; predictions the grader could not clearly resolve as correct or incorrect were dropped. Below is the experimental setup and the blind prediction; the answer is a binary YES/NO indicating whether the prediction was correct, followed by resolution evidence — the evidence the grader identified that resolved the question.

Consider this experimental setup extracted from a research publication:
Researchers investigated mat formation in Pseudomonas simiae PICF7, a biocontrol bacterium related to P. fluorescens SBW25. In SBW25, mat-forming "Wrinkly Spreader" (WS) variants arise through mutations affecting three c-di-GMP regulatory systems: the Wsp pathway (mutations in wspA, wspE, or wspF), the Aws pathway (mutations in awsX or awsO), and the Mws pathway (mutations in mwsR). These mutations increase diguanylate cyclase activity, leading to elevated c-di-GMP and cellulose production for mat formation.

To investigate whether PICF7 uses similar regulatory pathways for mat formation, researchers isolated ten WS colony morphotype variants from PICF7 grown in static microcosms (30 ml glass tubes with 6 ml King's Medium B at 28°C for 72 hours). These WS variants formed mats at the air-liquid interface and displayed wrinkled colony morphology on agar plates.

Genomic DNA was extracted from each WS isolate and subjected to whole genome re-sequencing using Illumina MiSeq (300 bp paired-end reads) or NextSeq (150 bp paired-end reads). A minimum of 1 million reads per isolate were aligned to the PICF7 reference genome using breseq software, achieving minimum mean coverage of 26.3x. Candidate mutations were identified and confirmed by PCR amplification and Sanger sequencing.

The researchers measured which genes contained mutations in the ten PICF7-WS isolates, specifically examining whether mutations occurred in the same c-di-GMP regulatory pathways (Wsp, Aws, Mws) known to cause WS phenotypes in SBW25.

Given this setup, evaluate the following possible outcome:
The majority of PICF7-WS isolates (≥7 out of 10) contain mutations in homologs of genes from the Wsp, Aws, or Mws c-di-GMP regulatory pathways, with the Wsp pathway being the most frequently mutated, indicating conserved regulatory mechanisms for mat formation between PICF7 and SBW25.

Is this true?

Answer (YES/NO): YES